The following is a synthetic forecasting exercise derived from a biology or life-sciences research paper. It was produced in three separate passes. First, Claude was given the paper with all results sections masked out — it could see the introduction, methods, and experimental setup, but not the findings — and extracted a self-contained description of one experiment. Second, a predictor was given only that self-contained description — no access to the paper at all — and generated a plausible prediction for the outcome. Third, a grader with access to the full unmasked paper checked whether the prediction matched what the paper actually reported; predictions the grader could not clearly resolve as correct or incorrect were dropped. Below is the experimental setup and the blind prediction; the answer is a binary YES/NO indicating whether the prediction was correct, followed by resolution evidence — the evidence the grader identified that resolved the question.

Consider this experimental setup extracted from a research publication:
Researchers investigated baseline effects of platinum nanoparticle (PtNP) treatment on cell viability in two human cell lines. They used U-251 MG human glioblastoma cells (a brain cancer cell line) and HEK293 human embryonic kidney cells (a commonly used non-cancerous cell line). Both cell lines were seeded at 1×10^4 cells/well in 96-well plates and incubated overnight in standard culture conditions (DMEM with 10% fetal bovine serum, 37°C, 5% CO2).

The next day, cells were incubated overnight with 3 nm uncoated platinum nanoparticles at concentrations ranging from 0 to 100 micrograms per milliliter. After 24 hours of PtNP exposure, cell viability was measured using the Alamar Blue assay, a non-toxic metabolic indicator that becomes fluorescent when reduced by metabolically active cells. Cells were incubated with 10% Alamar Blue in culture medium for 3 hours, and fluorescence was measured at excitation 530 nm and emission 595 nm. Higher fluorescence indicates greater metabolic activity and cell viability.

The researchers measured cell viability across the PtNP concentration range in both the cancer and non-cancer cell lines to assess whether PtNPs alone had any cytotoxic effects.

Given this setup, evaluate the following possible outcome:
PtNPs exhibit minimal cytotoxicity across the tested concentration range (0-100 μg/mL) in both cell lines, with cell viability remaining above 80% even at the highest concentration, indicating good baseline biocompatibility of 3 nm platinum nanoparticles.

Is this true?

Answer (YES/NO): NO